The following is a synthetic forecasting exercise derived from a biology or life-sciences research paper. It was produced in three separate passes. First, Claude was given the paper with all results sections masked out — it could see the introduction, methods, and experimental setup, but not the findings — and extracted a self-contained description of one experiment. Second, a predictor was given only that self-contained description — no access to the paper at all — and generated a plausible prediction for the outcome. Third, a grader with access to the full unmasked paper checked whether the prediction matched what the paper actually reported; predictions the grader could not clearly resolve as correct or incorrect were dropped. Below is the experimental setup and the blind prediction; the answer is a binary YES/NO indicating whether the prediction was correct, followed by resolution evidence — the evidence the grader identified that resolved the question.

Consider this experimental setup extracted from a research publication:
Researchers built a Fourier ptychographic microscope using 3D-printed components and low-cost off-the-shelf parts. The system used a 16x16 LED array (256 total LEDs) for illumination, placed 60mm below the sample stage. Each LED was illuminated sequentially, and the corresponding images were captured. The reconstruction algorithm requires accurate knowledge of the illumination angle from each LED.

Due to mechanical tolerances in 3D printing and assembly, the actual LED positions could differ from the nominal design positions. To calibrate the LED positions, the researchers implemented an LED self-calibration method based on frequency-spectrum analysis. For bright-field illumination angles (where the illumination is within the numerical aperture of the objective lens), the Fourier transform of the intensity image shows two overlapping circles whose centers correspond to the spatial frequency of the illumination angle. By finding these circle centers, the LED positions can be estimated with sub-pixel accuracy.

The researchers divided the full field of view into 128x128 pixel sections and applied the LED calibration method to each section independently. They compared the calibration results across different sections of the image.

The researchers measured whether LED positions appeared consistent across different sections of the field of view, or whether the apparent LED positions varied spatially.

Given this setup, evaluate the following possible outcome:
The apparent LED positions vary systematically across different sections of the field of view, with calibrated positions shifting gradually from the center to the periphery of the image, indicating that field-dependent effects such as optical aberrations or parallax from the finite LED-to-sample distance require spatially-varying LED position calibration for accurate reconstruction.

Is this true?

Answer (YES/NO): YES